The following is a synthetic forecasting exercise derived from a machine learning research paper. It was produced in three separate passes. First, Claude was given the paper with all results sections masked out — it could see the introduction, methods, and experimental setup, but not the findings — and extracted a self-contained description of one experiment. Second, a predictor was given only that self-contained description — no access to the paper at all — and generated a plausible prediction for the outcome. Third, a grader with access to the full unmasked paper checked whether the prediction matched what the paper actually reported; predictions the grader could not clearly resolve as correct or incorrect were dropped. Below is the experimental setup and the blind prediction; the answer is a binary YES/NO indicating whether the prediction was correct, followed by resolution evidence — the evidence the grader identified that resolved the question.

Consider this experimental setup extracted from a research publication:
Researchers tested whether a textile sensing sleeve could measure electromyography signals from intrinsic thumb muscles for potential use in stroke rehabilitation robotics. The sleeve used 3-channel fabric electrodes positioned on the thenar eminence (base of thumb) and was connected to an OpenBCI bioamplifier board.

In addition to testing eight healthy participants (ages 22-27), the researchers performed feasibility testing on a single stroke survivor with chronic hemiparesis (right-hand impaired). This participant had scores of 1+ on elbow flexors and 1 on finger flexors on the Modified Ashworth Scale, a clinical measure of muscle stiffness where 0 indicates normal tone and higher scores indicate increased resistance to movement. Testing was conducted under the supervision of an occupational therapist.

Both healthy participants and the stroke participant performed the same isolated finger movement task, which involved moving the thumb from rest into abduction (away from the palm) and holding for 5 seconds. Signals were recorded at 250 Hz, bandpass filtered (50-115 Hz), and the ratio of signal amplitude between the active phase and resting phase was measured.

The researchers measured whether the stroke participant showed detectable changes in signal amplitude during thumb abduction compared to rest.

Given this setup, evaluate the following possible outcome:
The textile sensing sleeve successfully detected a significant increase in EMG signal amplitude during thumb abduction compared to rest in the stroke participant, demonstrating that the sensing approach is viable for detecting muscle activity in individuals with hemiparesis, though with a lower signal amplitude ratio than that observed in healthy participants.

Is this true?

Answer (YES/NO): NO